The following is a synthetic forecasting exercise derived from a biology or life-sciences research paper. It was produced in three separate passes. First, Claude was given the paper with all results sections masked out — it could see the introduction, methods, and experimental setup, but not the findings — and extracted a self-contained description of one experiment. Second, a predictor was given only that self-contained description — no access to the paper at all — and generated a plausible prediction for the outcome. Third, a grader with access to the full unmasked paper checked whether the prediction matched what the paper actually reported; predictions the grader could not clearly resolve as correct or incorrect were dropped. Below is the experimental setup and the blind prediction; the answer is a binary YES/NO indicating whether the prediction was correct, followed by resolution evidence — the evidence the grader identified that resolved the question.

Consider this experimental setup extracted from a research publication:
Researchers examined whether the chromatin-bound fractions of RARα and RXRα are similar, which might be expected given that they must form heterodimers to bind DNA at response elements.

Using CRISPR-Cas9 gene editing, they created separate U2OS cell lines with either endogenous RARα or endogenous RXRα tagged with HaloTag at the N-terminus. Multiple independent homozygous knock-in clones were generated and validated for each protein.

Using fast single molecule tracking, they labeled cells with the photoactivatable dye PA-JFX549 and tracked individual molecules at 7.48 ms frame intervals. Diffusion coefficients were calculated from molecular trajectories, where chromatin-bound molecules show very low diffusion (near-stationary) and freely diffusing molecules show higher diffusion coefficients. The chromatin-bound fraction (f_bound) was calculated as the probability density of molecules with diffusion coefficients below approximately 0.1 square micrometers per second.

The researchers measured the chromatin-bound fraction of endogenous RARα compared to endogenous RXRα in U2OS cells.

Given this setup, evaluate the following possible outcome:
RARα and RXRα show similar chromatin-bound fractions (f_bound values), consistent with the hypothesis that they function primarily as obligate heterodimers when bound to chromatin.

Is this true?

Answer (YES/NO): NO